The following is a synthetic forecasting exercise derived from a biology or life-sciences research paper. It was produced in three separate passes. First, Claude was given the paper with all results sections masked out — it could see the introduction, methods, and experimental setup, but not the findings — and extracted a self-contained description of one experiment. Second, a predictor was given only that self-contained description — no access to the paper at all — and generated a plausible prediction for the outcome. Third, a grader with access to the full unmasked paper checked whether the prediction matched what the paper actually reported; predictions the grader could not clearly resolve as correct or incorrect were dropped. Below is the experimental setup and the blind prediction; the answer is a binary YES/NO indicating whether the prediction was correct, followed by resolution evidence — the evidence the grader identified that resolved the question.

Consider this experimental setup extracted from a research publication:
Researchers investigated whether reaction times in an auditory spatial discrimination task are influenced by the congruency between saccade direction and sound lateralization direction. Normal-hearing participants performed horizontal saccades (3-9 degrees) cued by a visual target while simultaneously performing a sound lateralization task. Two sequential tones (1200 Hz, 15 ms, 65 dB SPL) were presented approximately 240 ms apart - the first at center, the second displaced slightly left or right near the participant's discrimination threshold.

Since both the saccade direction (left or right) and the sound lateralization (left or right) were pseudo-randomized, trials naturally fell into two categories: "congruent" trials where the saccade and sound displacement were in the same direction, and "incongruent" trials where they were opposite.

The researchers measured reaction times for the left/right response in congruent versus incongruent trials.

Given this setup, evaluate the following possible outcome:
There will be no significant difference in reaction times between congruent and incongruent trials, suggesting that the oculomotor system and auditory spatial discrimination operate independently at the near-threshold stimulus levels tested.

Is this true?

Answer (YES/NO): YES